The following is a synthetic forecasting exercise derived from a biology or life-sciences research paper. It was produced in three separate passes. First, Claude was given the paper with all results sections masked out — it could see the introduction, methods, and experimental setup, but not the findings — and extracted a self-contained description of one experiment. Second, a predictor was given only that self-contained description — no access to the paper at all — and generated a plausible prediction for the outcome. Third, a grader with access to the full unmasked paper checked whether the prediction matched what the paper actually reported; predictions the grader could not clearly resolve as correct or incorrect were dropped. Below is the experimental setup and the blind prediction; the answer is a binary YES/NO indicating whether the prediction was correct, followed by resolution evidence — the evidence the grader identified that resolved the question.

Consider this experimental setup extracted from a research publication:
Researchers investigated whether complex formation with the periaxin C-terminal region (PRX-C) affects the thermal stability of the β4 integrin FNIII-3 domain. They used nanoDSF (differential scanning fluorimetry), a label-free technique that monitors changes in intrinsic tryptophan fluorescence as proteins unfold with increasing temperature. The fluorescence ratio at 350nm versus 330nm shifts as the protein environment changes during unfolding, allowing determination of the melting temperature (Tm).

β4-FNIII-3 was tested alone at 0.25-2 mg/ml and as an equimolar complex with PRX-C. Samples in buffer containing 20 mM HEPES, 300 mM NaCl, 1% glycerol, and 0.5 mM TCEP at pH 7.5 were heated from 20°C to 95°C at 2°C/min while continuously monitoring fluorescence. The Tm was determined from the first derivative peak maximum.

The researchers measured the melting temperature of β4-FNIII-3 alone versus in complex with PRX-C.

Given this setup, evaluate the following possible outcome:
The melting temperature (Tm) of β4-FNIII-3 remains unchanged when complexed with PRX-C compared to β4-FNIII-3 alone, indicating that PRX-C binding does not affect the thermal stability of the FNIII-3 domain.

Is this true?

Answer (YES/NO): YES